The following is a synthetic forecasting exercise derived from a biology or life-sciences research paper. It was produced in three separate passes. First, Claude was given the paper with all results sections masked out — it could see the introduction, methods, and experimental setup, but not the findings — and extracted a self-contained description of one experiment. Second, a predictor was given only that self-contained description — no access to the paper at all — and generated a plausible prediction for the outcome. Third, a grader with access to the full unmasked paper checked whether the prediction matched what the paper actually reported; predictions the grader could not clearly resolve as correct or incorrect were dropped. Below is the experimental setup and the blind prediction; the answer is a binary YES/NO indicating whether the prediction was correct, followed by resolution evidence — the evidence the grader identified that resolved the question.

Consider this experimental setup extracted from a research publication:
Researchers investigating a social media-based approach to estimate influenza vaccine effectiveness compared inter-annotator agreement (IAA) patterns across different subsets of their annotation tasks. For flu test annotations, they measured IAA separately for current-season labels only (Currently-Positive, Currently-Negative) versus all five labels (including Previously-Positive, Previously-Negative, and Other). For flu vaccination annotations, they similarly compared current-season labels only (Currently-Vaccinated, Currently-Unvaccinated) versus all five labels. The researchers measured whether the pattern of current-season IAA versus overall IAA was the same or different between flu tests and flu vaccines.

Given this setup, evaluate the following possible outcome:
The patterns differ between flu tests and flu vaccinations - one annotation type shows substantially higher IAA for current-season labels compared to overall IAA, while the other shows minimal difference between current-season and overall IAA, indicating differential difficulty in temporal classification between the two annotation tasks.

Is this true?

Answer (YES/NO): NO